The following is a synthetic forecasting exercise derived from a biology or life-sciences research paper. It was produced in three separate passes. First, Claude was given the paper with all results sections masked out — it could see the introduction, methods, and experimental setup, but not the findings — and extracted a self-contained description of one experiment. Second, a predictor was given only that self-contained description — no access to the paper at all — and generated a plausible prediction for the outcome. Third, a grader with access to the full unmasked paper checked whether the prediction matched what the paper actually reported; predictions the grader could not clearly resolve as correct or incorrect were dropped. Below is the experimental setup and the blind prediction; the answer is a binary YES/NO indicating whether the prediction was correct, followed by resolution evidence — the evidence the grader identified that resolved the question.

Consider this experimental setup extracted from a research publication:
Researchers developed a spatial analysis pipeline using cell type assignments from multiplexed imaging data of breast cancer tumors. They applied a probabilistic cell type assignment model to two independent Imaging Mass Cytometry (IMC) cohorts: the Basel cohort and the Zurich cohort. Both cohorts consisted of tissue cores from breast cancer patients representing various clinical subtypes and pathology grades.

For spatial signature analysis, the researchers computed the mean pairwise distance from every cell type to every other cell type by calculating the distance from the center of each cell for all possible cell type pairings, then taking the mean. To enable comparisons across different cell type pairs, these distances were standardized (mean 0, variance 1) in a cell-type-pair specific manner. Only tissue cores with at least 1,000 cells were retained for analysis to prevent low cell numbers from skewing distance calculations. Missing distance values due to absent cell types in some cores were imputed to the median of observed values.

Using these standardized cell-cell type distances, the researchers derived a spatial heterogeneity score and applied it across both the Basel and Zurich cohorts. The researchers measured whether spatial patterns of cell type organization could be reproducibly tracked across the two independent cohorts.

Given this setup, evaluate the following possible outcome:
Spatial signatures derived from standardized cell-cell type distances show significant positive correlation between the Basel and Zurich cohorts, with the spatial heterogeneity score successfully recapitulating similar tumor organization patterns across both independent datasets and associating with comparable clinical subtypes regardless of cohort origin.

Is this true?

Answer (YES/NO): NO